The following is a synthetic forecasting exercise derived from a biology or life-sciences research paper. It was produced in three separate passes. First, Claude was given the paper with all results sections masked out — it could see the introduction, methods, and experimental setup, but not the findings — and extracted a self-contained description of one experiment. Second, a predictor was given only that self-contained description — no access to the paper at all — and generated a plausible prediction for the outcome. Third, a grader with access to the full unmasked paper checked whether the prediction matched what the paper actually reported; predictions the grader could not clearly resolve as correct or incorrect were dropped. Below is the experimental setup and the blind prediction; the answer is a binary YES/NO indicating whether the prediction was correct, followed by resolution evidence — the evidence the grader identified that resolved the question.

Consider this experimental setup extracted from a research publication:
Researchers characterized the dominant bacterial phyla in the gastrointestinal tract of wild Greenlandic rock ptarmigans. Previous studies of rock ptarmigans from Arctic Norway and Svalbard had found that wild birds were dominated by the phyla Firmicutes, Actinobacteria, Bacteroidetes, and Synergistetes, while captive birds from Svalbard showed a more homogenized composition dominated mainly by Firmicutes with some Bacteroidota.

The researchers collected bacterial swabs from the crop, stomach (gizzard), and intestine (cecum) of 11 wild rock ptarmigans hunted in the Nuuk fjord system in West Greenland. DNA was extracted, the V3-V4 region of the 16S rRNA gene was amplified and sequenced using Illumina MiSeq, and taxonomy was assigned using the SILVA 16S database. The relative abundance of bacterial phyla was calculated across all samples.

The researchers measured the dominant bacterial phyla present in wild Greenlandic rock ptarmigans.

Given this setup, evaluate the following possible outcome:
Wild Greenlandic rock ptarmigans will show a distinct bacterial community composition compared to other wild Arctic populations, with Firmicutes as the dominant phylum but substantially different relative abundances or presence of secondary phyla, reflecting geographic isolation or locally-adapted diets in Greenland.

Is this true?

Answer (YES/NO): NO